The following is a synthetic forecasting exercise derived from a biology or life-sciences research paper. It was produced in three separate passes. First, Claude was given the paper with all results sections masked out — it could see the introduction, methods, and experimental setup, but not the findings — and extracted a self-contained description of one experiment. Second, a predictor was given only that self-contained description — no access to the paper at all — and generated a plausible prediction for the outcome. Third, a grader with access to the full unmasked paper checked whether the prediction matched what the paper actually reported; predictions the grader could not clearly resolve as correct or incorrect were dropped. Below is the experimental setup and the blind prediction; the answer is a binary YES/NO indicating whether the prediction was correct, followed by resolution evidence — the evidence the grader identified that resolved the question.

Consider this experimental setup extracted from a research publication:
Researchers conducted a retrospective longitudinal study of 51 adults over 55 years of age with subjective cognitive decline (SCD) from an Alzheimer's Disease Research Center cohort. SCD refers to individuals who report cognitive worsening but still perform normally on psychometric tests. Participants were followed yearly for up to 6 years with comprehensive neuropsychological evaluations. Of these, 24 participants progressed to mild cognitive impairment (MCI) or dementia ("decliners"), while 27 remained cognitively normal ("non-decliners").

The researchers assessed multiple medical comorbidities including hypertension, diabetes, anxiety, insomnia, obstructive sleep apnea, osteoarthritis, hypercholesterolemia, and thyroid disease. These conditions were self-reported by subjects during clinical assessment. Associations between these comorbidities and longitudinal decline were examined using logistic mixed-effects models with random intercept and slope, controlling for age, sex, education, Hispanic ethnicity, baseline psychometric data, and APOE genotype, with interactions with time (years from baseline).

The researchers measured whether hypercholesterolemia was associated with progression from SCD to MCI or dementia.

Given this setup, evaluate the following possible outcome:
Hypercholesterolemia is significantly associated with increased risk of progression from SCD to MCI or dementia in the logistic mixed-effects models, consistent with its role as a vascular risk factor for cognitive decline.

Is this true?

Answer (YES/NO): YES